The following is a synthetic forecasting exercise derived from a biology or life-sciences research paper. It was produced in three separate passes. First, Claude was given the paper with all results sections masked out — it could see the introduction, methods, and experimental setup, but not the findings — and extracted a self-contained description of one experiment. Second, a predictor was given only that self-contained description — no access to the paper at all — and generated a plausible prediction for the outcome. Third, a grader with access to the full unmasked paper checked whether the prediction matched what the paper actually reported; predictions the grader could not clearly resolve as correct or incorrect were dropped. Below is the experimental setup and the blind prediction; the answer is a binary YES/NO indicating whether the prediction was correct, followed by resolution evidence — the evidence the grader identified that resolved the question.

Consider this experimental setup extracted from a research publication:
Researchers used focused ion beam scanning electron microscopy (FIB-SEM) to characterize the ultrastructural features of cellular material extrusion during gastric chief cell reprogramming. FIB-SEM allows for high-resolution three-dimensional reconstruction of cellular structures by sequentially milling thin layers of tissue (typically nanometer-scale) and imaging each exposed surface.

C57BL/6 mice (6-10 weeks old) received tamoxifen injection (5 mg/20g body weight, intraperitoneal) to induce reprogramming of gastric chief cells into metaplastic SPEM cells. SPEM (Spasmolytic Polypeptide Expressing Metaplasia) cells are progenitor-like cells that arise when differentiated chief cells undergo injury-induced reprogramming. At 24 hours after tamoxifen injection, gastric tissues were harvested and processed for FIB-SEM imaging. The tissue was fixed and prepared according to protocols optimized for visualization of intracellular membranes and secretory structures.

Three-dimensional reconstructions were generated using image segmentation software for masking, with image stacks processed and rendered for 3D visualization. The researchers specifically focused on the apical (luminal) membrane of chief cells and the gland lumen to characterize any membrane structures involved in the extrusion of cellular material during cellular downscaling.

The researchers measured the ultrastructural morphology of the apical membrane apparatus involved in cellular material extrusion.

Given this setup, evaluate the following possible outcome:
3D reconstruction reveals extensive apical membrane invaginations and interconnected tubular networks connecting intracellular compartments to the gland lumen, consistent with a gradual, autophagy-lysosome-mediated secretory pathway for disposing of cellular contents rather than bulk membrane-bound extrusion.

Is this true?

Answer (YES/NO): NO